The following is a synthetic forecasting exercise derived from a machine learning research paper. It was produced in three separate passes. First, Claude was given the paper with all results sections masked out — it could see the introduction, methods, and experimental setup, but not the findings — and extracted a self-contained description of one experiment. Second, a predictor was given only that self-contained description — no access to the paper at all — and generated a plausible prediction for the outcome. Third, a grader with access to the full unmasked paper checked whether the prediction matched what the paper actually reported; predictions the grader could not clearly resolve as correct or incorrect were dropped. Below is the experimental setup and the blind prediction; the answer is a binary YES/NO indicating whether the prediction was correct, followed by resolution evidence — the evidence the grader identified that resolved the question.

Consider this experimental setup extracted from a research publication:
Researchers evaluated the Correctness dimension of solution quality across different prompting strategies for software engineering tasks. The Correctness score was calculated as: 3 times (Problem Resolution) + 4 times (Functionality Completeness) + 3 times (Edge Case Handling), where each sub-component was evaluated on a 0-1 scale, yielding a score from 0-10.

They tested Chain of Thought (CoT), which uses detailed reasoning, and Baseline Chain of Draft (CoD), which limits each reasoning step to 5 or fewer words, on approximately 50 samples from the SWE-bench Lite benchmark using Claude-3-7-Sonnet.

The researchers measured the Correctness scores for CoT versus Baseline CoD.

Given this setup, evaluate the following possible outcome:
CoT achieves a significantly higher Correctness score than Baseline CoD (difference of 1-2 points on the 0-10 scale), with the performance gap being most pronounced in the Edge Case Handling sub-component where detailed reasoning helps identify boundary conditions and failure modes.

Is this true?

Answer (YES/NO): NO